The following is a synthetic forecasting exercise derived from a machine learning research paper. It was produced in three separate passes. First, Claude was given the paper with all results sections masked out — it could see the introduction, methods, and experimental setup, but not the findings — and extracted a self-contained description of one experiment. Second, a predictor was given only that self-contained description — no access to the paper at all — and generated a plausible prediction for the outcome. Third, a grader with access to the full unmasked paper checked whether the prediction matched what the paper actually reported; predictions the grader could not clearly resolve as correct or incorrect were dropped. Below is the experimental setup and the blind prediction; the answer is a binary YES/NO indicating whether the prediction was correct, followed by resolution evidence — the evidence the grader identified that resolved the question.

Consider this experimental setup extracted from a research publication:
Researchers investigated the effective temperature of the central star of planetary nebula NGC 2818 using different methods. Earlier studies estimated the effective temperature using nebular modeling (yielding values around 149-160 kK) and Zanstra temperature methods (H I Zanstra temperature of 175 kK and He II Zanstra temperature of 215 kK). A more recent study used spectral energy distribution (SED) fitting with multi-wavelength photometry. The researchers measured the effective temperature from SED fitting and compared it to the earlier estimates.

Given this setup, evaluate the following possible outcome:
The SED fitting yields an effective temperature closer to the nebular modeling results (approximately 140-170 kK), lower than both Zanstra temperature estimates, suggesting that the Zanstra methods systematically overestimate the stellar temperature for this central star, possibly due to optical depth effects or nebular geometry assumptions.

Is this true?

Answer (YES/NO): NO